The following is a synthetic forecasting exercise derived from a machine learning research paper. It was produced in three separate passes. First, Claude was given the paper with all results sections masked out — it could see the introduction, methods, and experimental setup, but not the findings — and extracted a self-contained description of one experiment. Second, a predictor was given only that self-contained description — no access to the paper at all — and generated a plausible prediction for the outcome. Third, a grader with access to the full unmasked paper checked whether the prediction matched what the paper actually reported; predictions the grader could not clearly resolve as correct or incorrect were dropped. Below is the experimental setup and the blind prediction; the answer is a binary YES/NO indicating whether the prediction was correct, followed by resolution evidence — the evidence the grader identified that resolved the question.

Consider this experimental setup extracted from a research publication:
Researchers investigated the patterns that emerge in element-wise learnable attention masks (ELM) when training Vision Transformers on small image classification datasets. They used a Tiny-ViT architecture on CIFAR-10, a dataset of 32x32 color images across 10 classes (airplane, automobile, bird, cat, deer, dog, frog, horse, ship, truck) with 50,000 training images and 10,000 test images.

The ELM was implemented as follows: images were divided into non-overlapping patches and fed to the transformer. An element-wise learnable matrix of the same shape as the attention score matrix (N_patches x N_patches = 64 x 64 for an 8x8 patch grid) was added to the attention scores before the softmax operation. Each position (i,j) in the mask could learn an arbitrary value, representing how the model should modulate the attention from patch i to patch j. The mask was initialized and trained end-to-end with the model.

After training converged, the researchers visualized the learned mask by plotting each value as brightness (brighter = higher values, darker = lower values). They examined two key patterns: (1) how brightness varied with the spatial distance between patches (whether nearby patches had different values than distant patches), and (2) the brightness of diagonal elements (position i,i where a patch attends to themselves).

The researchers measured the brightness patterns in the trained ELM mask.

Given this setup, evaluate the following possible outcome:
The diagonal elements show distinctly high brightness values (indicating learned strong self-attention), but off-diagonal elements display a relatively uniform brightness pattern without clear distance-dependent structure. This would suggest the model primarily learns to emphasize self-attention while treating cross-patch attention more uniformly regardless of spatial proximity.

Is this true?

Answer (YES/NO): NO